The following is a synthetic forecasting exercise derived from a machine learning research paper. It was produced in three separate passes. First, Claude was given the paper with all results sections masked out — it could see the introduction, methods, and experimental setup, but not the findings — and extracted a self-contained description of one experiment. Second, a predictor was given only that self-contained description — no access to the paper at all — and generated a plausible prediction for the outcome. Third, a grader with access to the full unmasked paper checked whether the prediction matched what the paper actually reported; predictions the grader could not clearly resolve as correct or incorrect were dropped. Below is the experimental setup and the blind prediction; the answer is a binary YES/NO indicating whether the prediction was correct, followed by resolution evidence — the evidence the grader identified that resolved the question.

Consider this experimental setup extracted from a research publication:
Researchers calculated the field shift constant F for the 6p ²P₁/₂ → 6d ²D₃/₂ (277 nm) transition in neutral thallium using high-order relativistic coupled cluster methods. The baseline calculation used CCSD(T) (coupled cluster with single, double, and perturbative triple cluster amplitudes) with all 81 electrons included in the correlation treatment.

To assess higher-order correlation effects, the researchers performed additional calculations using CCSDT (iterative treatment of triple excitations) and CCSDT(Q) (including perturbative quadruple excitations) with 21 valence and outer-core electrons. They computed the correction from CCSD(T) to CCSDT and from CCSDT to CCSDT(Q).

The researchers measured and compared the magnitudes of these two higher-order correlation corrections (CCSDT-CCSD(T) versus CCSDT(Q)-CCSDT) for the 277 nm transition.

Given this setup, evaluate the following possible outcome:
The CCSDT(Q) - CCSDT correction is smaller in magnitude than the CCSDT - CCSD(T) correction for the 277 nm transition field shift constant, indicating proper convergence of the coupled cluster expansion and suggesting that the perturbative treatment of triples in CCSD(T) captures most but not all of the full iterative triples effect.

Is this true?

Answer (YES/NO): YES